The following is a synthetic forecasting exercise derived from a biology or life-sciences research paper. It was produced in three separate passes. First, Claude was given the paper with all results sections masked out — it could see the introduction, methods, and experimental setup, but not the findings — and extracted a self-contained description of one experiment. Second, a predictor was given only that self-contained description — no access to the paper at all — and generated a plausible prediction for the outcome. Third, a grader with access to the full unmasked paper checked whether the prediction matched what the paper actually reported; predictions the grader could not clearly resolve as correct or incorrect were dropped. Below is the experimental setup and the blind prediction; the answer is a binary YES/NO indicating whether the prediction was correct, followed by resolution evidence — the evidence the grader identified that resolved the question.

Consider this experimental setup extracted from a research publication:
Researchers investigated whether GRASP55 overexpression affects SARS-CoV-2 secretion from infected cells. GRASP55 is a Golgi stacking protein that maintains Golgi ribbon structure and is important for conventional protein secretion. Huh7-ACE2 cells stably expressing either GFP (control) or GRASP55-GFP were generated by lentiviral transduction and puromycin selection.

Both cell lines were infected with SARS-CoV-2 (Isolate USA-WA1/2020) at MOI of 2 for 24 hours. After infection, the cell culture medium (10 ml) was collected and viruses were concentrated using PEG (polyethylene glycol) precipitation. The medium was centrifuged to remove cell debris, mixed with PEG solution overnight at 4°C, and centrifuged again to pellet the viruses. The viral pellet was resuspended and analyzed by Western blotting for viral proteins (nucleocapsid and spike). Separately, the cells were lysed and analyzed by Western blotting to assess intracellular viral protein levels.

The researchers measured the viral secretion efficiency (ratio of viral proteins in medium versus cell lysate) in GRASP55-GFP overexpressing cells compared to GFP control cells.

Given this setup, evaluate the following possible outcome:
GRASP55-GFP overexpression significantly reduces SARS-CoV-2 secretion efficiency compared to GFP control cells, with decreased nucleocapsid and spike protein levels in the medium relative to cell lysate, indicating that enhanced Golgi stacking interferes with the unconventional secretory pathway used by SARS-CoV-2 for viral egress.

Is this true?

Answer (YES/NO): NO